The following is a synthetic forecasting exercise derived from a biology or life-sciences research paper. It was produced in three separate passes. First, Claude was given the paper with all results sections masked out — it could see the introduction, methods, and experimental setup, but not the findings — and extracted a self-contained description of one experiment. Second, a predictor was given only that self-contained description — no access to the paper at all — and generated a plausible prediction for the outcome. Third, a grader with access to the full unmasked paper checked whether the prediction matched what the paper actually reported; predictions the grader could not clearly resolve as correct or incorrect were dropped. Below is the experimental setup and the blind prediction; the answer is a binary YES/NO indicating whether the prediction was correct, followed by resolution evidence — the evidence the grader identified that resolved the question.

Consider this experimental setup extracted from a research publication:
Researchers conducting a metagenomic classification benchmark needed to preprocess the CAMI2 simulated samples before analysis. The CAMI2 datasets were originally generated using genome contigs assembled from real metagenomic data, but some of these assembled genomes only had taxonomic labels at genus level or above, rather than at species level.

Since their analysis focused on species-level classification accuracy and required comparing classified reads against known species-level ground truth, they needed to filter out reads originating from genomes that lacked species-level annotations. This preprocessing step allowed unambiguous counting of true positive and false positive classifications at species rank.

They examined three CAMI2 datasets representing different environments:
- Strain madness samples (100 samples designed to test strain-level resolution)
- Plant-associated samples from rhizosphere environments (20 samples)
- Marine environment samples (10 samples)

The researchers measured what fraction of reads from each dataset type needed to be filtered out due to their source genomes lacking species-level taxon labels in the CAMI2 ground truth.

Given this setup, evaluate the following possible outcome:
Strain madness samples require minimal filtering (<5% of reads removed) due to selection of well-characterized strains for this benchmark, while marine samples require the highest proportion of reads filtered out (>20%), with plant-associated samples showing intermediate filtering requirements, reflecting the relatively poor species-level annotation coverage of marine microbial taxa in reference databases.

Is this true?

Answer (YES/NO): NO